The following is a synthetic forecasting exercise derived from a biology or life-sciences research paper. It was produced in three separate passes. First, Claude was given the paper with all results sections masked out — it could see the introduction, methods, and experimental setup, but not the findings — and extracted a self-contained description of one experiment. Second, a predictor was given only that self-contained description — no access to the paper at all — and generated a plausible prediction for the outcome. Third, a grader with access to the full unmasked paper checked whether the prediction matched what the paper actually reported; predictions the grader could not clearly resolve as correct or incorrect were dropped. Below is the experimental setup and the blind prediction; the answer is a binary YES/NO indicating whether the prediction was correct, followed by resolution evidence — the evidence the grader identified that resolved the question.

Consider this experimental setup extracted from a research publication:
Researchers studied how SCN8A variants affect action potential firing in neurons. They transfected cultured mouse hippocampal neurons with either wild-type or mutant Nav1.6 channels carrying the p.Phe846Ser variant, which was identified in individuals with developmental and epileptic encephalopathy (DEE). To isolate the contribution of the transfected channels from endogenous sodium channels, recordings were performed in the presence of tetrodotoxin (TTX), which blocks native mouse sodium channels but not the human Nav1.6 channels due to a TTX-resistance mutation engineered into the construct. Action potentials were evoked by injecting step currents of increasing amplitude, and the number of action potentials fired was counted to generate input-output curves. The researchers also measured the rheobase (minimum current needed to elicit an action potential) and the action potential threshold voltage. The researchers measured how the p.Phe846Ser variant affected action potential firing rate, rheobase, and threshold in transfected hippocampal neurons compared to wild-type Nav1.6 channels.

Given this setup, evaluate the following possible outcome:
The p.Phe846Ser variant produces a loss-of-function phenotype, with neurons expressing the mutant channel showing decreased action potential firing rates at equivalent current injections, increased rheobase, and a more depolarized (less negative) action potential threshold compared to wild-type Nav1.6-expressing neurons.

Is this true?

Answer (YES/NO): NO